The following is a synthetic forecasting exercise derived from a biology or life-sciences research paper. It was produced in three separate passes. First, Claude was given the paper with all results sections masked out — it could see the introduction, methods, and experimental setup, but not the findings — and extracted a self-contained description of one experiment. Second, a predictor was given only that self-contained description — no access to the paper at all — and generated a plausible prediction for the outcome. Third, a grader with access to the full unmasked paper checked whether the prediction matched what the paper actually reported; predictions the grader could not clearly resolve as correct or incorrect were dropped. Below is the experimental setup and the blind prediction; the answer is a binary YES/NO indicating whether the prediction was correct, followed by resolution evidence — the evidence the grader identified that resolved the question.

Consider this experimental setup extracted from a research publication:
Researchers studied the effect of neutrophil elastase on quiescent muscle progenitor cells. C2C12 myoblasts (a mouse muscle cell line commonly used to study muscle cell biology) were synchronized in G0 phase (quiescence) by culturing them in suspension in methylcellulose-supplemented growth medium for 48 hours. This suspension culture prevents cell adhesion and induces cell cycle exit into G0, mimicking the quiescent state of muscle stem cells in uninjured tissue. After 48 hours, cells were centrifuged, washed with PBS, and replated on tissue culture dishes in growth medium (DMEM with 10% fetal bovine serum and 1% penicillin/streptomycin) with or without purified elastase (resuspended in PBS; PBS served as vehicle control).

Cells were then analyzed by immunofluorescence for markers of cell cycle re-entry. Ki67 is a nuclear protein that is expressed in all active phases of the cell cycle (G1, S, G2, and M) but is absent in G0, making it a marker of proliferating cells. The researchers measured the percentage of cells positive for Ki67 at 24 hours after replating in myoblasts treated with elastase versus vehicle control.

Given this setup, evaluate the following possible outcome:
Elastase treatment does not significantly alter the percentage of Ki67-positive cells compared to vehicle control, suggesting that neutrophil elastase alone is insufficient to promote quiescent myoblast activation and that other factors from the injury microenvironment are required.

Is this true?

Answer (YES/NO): NO